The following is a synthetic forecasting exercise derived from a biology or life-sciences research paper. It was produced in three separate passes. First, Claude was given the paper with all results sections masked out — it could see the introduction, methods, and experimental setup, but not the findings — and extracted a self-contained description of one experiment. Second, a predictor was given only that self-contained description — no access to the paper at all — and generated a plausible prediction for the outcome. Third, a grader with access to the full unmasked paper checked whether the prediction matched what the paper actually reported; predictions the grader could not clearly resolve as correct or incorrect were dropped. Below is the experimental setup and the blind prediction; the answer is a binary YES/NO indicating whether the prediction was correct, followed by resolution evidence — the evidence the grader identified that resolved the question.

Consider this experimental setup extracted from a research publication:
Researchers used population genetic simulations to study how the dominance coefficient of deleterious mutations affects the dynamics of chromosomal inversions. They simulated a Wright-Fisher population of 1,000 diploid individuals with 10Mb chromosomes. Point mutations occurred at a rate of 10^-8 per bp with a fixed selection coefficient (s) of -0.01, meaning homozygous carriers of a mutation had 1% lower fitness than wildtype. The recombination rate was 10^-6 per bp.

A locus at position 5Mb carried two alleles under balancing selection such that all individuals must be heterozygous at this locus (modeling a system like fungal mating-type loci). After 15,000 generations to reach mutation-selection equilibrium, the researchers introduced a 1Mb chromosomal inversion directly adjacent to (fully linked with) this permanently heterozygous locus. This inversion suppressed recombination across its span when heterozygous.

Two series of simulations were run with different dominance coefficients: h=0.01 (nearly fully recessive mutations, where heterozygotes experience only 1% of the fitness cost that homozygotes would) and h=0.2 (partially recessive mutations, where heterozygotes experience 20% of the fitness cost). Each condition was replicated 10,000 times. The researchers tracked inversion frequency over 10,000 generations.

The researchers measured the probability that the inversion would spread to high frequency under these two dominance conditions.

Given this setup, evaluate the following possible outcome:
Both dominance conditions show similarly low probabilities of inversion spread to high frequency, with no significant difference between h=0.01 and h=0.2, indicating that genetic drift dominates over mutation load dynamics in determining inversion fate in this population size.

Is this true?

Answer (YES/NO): NO